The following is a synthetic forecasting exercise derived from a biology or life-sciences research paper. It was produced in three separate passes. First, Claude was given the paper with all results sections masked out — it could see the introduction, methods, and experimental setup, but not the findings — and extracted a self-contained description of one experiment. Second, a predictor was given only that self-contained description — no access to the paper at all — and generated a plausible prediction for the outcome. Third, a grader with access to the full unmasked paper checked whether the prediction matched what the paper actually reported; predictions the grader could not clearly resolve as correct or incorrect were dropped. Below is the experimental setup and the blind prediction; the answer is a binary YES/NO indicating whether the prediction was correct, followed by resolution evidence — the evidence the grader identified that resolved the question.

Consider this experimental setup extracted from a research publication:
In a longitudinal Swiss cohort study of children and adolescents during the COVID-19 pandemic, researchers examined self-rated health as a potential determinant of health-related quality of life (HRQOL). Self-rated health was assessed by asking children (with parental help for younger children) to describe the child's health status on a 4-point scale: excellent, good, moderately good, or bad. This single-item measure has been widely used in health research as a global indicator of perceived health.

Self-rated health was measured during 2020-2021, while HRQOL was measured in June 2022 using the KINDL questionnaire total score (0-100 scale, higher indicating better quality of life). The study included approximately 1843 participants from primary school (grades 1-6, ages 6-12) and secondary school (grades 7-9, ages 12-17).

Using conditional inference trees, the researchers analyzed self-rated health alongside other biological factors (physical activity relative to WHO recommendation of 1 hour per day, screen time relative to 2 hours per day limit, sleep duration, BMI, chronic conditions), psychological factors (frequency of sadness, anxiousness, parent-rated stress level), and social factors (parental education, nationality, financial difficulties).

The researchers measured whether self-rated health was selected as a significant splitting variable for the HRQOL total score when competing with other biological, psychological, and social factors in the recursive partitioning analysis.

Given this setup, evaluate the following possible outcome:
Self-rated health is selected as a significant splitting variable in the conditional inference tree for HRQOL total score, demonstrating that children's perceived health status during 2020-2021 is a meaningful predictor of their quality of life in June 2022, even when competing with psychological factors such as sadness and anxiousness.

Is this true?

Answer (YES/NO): NO